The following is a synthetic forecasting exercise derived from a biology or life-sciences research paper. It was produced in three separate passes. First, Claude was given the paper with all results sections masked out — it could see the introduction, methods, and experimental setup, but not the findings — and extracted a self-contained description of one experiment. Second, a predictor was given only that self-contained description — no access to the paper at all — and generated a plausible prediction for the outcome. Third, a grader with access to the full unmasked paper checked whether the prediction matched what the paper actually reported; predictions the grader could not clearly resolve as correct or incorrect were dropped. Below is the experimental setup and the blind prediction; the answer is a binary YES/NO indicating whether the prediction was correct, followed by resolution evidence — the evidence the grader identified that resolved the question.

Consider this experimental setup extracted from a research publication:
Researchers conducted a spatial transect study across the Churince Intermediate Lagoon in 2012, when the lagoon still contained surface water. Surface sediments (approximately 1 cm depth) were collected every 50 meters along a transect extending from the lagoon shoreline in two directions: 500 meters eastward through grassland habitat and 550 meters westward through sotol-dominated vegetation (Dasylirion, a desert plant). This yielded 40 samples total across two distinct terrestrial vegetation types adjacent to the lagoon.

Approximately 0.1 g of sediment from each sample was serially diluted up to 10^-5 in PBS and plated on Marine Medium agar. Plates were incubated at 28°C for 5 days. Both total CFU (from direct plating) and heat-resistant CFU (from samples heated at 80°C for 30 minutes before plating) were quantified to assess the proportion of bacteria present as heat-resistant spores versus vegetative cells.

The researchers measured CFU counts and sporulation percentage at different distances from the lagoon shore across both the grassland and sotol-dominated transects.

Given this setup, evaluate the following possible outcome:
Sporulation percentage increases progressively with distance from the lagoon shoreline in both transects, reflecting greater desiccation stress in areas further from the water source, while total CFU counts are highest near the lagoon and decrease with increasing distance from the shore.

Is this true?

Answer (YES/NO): NO